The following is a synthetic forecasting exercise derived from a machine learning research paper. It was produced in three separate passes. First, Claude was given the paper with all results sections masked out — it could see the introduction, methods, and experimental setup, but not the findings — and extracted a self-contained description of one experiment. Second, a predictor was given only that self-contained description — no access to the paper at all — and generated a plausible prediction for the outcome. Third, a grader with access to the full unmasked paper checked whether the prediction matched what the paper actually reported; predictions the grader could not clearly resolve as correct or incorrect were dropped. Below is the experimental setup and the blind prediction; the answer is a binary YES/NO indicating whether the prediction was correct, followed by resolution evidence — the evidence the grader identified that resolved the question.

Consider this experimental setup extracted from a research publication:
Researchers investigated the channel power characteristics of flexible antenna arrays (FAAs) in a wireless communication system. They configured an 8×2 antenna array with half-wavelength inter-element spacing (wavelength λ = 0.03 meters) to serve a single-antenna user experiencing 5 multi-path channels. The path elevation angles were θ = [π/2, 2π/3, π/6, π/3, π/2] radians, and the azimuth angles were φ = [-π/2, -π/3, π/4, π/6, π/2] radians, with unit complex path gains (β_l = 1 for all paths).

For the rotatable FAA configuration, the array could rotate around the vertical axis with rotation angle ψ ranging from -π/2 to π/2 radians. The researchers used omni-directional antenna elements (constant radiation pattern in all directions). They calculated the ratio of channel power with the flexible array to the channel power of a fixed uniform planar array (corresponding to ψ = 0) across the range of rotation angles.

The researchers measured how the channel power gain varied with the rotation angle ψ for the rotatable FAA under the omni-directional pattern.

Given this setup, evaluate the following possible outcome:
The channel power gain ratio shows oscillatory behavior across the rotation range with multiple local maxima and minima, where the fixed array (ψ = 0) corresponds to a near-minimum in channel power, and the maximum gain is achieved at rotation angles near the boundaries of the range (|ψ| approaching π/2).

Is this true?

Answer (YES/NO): NO